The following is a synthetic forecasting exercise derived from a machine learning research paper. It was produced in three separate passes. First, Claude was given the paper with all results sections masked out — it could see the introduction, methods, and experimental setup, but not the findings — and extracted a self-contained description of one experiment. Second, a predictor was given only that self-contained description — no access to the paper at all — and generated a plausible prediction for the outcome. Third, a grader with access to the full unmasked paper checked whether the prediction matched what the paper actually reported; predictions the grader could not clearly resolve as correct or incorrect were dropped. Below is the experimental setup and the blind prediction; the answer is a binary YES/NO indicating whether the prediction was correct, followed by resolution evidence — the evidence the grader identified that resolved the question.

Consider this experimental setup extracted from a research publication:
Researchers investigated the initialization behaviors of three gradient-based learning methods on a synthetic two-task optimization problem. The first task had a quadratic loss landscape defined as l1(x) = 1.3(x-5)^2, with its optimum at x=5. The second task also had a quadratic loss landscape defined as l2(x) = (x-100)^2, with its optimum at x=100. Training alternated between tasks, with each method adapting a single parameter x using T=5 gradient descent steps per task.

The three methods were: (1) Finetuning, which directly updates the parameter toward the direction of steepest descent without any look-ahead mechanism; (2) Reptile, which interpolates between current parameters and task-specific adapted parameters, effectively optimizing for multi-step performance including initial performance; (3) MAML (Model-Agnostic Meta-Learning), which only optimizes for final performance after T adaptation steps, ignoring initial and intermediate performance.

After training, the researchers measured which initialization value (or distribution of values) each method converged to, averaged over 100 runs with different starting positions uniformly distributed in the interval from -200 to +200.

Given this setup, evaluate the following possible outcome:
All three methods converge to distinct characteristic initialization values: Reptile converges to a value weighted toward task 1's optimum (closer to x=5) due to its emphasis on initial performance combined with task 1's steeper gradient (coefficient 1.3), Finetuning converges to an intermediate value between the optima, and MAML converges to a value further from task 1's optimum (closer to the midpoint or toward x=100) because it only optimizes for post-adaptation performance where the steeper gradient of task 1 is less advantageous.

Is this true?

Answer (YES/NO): NO